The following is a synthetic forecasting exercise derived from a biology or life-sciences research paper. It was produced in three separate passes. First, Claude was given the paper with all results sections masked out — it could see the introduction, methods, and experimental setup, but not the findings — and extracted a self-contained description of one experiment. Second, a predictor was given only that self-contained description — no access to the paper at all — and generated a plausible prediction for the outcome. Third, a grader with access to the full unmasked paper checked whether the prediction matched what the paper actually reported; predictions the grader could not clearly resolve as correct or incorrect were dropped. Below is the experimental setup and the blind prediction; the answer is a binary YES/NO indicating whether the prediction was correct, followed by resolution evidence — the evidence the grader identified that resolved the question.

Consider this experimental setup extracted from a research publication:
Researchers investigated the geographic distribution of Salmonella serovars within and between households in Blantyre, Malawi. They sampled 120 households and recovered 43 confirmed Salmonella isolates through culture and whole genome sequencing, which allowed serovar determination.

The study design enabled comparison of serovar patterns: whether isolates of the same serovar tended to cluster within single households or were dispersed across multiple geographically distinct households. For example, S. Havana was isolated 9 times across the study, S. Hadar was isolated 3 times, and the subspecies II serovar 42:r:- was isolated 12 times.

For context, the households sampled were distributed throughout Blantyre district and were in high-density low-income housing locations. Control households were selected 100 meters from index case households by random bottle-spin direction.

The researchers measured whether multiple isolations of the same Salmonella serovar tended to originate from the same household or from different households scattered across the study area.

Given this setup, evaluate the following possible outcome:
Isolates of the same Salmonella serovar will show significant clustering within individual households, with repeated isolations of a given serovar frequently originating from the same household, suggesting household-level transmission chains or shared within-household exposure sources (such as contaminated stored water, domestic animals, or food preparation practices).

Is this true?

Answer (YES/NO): YES